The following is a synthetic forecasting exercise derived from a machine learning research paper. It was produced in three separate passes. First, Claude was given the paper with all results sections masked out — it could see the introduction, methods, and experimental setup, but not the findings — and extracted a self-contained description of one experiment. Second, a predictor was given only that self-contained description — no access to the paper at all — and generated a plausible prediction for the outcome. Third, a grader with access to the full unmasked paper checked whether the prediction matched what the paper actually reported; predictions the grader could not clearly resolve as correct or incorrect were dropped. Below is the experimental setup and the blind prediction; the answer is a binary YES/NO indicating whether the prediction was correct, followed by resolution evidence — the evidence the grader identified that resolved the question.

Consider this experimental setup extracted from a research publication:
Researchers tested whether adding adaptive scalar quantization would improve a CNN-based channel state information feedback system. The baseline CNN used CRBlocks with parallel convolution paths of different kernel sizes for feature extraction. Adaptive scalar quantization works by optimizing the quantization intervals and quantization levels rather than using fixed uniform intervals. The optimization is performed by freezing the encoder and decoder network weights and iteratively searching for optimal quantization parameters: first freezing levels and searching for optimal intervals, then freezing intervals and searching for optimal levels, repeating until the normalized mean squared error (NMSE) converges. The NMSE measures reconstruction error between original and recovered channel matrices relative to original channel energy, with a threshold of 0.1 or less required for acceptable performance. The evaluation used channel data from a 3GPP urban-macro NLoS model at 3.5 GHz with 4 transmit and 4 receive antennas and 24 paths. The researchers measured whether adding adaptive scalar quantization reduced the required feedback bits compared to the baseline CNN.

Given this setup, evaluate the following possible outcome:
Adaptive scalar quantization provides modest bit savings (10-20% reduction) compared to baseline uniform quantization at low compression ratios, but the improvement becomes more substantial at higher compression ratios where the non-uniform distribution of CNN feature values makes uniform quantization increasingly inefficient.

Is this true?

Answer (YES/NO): NO